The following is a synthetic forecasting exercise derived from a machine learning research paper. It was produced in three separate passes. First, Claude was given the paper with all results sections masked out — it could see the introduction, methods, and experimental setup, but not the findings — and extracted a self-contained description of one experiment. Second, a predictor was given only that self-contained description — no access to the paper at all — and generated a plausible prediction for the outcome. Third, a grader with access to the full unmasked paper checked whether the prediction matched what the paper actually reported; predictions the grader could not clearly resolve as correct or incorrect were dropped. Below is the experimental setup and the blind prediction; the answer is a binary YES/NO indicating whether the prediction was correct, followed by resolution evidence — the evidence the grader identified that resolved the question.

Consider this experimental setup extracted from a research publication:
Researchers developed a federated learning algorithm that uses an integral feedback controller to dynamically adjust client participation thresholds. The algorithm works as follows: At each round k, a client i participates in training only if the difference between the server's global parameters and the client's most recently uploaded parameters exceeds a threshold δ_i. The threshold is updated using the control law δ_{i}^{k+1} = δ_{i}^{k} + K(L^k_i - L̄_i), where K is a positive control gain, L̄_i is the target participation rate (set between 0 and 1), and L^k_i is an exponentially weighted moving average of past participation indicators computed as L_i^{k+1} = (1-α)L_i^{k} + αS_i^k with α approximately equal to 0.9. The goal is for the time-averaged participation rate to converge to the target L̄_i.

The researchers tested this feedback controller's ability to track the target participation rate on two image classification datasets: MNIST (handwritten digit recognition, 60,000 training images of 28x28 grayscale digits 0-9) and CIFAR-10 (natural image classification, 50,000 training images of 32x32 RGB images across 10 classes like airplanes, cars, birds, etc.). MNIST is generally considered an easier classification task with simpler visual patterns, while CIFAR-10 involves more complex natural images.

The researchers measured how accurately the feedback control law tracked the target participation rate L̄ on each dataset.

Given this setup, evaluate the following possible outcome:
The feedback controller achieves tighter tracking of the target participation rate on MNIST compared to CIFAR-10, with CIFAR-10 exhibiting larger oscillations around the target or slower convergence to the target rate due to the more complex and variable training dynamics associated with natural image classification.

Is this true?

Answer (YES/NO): NO